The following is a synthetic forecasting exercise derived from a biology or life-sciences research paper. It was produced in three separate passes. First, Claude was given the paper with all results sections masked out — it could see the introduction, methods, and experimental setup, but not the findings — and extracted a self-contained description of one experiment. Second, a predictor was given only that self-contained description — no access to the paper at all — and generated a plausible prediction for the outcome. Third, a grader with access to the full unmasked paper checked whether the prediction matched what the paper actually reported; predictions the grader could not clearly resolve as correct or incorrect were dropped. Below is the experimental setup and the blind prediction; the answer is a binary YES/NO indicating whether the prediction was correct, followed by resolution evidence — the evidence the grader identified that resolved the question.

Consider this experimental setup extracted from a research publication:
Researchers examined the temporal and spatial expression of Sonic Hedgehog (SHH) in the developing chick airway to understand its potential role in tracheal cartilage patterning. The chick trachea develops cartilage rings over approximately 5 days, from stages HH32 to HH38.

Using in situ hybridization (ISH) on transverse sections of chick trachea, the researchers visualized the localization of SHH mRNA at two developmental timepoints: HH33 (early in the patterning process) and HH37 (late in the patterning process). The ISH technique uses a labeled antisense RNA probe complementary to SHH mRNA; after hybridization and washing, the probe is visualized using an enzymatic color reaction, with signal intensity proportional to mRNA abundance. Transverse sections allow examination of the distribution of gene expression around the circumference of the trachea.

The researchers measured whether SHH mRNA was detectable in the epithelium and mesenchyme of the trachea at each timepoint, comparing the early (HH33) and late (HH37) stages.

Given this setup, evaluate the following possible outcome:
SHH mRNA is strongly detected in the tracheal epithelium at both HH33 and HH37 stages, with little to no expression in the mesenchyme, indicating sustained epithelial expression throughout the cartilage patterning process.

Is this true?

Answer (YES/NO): NO